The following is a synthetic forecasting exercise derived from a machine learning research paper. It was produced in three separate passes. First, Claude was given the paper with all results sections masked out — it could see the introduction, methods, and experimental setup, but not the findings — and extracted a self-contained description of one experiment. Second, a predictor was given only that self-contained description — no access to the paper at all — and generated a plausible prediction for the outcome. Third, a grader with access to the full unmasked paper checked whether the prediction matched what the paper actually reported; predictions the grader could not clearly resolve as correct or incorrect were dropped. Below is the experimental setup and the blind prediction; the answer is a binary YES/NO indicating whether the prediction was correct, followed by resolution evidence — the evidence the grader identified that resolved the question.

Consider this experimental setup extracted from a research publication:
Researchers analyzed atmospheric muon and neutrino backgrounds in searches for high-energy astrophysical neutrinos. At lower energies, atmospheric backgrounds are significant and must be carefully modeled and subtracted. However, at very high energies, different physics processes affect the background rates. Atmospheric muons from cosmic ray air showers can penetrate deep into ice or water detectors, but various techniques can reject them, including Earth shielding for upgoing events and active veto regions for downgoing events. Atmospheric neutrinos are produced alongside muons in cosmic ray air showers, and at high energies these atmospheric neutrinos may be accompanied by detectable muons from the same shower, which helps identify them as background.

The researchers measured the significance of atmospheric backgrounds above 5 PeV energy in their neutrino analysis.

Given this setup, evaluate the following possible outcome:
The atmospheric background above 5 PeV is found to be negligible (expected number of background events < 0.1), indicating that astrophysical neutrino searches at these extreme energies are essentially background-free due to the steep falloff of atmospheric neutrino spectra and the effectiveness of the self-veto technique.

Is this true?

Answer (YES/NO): NO